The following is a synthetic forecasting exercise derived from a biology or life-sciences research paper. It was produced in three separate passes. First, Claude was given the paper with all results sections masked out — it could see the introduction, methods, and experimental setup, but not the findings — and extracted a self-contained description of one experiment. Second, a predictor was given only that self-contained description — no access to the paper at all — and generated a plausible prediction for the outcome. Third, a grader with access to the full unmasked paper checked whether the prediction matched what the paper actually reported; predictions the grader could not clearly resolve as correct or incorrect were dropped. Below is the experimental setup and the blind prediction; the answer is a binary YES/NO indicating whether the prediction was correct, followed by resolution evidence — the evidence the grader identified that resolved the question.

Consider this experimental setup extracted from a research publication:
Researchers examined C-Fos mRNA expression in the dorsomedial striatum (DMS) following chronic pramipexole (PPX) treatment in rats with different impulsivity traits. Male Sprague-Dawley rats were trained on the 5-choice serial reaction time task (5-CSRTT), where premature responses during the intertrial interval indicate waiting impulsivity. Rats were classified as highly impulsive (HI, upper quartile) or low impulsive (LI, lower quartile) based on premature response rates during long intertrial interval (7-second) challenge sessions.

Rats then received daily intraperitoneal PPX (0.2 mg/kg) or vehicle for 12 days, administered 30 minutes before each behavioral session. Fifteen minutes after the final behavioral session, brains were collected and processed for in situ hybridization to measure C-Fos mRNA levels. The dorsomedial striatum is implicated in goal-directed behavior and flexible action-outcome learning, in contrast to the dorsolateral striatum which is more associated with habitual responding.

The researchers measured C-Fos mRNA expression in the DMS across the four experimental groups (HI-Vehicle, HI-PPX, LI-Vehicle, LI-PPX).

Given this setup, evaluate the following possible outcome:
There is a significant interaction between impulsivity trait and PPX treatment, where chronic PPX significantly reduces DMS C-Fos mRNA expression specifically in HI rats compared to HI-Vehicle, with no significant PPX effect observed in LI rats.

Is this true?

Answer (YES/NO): NO